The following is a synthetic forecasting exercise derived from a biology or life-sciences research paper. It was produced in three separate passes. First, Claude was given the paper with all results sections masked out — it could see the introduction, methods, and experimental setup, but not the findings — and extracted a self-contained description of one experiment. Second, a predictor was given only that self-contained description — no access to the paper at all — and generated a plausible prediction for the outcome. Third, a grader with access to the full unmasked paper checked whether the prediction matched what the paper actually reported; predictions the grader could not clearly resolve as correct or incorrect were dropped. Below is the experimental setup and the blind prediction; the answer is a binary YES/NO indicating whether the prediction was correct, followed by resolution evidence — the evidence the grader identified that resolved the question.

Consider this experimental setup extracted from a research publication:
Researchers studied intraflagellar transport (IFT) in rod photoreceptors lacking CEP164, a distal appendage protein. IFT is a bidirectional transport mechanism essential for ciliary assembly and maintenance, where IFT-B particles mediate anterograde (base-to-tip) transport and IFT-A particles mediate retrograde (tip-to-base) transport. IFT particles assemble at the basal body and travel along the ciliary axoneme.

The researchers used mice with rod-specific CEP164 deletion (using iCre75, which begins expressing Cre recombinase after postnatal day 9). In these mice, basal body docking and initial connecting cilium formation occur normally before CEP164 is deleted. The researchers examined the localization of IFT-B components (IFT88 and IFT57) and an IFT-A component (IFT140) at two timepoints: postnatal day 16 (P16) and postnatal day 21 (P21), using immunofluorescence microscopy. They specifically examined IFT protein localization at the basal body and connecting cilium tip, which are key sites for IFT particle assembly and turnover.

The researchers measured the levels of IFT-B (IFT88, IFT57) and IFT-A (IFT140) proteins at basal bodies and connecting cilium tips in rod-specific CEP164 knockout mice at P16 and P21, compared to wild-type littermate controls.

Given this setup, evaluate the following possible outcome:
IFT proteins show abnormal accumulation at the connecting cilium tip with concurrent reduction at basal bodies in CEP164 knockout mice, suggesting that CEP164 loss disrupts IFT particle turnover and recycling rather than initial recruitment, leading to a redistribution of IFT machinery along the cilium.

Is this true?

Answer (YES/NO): NO